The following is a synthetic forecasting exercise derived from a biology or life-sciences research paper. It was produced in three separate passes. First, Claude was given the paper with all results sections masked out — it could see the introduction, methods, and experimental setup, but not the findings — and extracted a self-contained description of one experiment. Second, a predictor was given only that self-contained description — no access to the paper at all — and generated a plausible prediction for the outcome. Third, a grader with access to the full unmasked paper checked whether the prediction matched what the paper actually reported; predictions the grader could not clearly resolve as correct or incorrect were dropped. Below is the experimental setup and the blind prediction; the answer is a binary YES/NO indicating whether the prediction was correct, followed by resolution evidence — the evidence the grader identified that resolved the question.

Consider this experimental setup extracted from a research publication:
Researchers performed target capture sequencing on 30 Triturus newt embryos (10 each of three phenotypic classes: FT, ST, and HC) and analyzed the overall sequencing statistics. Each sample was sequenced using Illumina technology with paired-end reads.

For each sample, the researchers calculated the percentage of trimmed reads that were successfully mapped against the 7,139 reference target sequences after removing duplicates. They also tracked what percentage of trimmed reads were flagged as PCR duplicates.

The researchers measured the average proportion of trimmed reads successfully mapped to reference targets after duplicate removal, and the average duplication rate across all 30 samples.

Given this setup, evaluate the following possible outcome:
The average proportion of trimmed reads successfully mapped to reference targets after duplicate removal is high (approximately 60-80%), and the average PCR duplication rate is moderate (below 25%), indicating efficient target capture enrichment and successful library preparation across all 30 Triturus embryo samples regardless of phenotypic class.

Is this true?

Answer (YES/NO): NO